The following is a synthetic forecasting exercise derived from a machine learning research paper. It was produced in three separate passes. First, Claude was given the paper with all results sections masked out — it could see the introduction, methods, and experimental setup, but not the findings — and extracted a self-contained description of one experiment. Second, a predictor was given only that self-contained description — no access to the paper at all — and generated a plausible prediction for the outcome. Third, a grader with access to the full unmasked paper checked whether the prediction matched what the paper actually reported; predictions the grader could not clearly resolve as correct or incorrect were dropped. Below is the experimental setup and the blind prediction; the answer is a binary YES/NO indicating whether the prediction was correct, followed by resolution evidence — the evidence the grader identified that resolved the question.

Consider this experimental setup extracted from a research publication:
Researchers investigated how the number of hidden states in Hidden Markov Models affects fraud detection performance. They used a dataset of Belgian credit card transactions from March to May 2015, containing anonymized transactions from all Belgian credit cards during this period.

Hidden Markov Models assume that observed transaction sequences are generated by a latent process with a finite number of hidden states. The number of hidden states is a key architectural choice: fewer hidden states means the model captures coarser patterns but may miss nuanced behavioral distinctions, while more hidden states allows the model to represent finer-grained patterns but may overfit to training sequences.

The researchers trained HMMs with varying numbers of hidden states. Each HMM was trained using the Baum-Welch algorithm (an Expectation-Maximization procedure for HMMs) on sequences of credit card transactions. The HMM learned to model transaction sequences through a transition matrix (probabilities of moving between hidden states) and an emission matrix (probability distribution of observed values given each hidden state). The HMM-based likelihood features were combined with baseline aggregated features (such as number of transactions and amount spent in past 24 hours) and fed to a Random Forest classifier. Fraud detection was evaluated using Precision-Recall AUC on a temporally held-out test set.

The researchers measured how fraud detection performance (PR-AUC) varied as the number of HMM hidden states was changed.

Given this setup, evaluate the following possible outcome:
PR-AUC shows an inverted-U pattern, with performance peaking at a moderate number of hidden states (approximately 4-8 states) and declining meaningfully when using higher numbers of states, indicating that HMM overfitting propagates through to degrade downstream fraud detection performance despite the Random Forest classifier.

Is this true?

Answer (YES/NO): NO